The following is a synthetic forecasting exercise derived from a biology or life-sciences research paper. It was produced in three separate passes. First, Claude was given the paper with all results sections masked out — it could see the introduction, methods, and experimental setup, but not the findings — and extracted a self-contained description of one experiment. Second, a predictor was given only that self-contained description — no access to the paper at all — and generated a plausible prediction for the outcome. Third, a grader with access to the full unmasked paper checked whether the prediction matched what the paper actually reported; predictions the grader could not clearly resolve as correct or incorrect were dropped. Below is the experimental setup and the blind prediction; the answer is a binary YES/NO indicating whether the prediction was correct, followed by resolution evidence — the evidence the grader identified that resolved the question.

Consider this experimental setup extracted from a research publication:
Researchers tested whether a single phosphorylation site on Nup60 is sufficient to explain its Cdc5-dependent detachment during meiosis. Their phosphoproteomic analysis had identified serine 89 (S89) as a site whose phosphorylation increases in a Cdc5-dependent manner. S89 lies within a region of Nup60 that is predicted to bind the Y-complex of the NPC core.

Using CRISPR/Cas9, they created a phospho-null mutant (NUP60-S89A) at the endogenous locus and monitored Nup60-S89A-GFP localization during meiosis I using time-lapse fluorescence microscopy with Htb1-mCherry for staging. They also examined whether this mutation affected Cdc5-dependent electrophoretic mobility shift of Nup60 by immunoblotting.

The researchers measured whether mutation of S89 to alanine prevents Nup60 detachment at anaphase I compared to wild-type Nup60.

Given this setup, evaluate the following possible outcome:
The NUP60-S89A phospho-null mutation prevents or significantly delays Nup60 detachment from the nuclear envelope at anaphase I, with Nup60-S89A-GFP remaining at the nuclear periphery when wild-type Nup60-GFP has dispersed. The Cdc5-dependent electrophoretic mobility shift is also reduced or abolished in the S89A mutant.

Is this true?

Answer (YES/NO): NO